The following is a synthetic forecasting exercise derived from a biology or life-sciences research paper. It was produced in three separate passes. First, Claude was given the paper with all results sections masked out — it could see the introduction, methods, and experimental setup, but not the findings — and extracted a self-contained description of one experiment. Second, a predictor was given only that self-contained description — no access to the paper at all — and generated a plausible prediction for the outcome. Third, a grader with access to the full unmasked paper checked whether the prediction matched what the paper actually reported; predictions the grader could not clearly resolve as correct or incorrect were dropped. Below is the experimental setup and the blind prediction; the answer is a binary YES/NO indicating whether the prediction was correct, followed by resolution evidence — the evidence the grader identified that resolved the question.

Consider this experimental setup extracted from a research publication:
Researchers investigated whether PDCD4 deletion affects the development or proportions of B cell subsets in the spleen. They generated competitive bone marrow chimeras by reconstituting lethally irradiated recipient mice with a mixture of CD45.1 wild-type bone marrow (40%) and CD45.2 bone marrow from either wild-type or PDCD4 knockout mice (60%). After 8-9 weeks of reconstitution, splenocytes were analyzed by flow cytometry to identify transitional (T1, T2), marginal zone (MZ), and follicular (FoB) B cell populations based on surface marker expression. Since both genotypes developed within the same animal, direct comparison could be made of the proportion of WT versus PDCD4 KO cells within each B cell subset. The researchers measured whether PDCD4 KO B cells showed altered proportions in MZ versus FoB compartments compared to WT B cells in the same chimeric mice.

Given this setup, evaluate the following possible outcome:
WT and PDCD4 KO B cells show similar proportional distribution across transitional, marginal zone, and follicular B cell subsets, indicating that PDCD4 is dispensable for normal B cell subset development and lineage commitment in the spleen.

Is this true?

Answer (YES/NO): YES